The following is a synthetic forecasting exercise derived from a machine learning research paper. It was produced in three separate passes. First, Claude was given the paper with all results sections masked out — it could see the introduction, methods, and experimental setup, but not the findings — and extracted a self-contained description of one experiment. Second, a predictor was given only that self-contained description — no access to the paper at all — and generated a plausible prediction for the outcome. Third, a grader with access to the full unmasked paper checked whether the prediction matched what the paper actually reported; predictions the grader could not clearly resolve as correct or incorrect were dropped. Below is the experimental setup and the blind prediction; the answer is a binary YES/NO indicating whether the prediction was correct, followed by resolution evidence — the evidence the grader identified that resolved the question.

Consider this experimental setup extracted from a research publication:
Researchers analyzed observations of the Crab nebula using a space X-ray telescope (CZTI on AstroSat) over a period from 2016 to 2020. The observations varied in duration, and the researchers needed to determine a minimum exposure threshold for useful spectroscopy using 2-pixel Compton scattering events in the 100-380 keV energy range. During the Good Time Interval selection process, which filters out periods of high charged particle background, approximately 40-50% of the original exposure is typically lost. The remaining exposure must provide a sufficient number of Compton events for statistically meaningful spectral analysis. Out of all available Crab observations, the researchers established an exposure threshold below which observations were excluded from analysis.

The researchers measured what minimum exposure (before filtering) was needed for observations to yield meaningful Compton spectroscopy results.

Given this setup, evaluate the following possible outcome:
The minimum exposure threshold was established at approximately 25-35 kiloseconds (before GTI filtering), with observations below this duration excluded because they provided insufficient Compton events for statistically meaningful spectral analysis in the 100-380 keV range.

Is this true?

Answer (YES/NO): YES